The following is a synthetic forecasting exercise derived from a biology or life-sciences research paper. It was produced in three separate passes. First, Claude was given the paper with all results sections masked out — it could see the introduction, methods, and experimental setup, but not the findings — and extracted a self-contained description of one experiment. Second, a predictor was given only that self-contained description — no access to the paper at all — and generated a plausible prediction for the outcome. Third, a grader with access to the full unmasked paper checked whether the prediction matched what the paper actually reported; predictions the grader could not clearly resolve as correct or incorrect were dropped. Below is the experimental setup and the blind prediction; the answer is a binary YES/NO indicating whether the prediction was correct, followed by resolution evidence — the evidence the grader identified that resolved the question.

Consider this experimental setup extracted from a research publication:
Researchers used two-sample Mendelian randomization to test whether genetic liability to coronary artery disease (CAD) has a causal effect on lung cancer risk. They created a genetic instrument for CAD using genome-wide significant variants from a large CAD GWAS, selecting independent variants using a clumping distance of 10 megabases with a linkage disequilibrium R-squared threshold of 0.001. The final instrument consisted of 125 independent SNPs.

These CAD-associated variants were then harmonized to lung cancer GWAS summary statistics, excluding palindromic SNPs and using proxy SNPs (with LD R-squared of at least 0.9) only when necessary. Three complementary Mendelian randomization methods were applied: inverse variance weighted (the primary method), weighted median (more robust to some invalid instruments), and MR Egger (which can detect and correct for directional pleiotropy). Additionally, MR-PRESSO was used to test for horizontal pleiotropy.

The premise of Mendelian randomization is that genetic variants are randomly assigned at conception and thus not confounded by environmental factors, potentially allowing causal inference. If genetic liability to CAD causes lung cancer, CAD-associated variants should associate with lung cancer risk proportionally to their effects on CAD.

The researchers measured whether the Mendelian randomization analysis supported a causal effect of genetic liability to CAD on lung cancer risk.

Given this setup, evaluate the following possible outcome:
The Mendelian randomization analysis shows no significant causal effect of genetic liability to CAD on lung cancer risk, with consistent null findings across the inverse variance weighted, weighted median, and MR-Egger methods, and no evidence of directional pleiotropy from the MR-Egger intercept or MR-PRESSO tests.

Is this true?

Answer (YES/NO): NO